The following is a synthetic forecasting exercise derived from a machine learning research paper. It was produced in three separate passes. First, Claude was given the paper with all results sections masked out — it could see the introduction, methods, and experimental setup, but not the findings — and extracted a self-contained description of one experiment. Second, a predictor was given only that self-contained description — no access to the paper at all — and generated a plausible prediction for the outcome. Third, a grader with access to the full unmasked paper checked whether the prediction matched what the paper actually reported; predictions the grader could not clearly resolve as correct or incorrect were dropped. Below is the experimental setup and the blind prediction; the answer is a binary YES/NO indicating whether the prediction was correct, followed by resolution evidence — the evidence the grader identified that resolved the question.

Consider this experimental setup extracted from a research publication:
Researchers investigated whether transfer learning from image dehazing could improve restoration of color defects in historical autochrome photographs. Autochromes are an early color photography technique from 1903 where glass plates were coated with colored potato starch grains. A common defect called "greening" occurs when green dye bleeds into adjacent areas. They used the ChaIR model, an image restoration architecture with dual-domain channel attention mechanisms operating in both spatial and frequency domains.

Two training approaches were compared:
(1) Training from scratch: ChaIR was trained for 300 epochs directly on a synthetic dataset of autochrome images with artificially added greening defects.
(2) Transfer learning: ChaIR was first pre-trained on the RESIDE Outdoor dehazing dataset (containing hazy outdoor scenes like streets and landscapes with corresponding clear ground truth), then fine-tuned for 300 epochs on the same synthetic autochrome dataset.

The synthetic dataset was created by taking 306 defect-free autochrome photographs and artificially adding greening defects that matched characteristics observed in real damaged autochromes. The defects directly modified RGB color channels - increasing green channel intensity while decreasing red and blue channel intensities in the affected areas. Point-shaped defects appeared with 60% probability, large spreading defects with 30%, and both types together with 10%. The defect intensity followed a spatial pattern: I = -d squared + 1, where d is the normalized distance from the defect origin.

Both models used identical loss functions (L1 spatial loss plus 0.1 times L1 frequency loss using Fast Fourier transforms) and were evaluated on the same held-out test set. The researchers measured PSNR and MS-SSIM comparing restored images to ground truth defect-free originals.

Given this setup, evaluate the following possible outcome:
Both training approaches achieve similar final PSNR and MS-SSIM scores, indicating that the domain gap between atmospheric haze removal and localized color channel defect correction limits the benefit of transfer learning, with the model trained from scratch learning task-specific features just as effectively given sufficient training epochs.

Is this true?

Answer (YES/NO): NO